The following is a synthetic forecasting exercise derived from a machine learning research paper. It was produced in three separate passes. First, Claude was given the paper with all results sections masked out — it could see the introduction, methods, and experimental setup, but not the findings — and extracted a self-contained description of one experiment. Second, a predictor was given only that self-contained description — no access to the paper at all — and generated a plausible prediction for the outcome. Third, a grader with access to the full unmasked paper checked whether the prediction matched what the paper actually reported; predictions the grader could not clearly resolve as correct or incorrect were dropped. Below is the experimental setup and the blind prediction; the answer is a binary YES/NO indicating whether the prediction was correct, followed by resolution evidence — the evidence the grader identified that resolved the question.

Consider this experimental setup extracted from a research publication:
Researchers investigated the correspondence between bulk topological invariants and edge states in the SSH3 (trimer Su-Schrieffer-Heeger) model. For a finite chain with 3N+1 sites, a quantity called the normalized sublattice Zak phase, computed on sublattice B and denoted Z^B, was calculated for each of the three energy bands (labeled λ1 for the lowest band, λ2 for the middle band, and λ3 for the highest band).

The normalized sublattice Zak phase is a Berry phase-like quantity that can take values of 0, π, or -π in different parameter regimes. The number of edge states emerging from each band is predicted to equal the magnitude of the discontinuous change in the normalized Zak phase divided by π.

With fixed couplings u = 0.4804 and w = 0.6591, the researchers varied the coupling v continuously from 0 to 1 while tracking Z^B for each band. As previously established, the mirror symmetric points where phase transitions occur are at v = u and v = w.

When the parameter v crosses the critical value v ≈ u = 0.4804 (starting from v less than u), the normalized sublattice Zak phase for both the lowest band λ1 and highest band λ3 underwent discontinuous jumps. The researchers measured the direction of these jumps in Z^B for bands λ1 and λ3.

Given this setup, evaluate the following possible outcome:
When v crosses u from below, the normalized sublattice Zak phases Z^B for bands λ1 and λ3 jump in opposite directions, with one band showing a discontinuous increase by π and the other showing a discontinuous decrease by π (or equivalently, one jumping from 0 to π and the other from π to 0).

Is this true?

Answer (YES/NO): NO